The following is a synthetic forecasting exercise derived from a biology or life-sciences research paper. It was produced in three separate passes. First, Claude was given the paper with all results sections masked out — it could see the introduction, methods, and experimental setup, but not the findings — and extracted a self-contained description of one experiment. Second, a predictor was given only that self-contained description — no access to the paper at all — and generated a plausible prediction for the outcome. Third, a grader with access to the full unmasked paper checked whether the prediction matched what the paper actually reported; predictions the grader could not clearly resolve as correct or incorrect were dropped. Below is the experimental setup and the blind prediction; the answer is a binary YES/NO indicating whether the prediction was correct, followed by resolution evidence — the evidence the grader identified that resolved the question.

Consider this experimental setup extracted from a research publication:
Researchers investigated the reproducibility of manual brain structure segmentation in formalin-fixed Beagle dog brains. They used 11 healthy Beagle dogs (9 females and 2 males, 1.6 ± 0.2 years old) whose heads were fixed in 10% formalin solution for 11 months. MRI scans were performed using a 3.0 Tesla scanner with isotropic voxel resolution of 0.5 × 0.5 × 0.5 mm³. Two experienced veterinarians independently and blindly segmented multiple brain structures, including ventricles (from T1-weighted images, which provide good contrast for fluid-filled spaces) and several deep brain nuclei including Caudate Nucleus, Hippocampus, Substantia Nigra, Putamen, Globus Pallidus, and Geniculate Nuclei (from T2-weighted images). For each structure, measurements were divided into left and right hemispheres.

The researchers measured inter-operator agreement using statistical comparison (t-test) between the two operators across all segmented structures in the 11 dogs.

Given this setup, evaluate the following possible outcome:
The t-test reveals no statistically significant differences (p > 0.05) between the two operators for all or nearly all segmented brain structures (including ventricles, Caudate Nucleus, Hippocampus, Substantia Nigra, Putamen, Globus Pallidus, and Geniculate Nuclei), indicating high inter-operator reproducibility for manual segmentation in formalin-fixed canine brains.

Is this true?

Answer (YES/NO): NO